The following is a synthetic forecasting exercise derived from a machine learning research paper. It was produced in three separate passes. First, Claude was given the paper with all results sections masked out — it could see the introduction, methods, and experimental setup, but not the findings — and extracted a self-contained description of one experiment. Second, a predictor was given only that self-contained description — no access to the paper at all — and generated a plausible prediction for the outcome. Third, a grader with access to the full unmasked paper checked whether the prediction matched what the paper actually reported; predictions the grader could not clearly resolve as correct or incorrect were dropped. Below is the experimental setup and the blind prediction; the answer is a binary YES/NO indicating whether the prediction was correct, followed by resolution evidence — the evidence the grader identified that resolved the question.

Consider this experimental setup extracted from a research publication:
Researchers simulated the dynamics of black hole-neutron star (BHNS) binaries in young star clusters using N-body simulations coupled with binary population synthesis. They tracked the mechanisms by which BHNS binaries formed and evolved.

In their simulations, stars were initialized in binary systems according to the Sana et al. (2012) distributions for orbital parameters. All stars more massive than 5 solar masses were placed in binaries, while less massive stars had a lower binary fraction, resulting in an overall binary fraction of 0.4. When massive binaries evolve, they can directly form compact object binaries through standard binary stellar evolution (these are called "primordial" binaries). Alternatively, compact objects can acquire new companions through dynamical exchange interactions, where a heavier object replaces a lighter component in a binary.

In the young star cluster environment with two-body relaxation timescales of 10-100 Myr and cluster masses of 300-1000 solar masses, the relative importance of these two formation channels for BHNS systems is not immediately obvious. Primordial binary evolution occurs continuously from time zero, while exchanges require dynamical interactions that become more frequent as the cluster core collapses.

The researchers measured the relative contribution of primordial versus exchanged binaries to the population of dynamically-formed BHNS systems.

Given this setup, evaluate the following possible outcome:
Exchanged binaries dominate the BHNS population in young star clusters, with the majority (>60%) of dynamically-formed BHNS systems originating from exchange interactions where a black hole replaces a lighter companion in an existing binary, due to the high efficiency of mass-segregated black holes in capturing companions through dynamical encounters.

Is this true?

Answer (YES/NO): NO